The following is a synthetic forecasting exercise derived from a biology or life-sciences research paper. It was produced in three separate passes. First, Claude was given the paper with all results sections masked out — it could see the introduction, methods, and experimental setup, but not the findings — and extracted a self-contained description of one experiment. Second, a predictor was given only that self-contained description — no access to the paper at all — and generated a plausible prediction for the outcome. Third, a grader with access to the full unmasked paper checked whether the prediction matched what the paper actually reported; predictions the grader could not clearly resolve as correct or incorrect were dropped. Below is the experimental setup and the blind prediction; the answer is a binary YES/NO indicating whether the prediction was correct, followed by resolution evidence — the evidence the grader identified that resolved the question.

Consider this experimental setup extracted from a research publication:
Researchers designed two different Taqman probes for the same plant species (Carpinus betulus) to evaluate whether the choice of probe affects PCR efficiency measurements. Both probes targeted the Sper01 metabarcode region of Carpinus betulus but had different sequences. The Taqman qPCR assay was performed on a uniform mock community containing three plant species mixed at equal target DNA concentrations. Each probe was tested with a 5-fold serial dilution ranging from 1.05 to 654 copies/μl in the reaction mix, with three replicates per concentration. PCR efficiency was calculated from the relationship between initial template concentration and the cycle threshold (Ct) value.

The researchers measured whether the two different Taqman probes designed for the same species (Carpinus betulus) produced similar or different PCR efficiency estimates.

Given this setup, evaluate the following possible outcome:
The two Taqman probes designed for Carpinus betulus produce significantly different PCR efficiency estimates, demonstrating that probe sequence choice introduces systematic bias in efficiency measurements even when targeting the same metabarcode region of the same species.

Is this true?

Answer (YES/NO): NO